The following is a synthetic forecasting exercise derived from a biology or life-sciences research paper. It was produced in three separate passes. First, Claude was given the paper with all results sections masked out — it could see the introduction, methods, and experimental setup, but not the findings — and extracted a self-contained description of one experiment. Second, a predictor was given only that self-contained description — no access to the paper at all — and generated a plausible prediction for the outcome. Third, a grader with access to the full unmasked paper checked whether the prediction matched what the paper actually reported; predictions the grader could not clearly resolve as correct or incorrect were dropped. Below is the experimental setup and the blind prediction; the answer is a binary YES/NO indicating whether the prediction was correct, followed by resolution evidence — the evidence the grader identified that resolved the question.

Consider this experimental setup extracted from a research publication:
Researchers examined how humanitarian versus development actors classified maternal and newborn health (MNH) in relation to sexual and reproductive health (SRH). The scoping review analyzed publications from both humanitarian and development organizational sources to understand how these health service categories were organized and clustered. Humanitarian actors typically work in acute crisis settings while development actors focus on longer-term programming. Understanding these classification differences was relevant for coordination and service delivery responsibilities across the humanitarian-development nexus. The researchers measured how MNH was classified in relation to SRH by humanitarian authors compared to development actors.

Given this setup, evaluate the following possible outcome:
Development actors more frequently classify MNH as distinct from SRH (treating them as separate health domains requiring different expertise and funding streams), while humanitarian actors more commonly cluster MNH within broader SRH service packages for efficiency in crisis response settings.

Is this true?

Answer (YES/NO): YES